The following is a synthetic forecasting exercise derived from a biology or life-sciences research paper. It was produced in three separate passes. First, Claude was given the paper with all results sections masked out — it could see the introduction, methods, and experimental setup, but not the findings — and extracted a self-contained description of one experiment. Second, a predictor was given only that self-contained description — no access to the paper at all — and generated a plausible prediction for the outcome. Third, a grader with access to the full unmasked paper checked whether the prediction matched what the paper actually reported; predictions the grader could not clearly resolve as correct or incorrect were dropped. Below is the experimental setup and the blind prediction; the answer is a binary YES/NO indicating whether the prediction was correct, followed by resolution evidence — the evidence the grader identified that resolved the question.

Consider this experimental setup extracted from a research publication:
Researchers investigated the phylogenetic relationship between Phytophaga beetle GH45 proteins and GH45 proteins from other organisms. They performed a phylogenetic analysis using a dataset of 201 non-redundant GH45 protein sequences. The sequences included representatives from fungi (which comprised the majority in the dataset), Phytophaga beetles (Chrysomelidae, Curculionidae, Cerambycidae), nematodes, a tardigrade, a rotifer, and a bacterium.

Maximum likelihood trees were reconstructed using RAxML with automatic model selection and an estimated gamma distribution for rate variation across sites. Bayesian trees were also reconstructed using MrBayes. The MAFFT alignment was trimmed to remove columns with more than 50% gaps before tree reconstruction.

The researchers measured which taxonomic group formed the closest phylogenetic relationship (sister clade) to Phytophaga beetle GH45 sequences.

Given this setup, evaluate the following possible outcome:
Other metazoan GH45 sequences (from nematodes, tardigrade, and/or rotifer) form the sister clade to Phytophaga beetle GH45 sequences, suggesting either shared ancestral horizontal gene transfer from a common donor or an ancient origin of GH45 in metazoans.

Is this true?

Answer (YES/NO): NO